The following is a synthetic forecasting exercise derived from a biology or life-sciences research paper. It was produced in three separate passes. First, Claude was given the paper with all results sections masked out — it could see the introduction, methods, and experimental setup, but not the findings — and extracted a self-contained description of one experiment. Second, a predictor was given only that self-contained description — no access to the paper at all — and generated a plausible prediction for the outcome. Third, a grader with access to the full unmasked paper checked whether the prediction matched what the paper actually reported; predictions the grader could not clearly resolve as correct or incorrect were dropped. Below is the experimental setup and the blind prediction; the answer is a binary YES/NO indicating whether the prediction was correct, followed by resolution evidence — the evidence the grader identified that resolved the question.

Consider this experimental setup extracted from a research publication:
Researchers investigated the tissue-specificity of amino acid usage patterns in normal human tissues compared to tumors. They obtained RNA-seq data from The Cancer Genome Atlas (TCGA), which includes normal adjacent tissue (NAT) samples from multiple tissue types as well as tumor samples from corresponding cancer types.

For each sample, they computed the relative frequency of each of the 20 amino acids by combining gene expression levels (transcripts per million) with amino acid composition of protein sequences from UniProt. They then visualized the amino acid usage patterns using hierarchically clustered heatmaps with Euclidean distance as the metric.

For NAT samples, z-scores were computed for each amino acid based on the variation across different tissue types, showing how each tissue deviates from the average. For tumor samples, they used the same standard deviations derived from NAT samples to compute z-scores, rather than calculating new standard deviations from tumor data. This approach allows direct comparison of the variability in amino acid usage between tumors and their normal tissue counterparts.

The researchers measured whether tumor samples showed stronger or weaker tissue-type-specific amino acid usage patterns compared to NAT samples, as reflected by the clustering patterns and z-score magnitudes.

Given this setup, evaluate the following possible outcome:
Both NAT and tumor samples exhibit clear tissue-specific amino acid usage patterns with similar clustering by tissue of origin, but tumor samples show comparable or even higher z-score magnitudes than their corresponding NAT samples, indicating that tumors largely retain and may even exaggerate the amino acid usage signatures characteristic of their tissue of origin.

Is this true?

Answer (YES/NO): NO